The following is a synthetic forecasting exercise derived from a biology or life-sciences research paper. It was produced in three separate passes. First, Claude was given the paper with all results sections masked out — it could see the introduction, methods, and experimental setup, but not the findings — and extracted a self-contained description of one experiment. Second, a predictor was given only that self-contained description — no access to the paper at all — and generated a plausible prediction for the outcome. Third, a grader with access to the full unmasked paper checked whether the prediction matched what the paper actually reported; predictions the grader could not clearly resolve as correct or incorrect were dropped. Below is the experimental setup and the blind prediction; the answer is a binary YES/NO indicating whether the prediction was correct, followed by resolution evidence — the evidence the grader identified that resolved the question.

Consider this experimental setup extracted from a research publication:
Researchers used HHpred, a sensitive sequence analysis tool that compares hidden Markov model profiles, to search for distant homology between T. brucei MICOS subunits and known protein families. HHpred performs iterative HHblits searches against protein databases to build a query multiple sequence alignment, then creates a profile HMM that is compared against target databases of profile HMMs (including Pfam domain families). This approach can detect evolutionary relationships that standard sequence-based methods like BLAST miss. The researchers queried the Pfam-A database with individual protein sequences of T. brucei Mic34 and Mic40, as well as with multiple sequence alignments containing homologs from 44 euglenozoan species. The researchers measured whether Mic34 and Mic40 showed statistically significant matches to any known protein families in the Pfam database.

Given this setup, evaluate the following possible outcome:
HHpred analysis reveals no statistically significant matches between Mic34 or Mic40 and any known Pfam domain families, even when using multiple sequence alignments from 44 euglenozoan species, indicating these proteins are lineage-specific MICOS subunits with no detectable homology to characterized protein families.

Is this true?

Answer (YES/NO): NO